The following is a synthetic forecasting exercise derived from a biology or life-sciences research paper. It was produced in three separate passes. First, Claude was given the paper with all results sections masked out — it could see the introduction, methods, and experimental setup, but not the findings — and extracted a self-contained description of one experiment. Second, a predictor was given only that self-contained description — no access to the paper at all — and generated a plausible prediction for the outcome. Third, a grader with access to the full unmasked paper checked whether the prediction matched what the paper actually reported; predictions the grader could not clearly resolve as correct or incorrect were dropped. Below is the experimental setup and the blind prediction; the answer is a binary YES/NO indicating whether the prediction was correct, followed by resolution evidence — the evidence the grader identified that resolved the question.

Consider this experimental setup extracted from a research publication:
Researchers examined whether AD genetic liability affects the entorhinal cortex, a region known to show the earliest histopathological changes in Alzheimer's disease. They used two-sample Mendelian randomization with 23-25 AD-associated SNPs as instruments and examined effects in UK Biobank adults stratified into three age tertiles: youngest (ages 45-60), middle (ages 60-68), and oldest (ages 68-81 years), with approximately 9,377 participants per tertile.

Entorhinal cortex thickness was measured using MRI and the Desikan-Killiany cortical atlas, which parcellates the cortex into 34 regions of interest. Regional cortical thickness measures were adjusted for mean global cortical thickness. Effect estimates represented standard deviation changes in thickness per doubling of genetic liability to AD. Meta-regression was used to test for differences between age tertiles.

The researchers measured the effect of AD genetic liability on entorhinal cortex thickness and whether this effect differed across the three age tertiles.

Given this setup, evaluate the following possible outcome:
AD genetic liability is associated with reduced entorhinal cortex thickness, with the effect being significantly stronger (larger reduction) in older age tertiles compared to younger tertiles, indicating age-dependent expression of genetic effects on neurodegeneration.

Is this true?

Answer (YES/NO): NO